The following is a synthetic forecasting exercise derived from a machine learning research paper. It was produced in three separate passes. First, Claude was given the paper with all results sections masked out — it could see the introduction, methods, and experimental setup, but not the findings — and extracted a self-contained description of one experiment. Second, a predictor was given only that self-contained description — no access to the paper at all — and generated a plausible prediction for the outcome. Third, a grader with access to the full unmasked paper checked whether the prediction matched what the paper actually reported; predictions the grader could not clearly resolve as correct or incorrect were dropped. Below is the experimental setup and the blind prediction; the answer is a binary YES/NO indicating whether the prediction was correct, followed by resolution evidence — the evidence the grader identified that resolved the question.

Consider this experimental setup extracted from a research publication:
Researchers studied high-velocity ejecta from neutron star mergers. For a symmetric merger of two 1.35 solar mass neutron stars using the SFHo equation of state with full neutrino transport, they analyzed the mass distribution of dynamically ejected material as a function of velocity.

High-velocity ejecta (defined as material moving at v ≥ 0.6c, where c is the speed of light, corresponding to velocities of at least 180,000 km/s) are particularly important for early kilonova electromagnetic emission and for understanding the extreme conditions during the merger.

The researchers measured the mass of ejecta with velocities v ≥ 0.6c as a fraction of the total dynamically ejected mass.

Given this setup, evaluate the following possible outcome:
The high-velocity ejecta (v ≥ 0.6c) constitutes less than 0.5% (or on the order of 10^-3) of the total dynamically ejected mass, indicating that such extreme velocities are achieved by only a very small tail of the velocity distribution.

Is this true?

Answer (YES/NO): NO